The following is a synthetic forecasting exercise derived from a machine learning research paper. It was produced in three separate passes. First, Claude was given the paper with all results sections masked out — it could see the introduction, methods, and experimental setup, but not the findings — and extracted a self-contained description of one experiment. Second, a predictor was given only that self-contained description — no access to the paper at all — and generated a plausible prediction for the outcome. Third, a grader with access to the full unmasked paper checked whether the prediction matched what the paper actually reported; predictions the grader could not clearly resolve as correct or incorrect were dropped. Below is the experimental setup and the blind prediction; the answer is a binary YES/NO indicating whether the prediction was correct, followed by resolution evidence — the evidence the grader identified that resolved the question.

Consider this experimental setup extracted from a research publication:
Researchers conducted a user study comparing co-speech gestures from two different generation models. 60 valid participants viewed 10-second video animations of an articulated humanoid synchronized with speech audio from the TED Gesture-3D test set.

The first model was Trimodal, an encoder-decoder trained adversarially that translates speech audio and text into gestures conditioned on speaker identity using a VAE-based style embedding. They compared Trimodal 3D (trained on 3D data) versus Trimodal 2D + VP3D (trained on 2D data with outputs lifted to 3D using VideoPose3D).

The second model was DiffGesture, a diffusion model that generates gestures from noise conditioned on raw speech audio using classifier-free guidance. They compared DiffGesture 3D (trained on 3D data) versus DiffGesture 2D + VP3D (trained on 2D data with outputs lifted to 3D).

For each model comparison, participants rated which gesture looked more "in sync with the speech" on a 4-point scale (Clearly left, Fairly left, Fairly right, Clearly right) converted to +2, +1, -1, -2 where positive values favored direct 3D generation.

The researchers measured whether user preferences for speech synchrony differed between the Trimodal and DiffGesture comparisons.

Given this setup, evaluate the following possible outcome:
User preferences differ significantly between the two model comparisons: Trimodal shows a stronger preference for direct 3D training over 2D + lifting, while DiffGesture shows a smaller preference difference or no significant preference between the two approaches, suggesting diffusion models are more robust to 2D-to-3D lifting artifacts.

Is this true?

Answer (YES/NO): YES